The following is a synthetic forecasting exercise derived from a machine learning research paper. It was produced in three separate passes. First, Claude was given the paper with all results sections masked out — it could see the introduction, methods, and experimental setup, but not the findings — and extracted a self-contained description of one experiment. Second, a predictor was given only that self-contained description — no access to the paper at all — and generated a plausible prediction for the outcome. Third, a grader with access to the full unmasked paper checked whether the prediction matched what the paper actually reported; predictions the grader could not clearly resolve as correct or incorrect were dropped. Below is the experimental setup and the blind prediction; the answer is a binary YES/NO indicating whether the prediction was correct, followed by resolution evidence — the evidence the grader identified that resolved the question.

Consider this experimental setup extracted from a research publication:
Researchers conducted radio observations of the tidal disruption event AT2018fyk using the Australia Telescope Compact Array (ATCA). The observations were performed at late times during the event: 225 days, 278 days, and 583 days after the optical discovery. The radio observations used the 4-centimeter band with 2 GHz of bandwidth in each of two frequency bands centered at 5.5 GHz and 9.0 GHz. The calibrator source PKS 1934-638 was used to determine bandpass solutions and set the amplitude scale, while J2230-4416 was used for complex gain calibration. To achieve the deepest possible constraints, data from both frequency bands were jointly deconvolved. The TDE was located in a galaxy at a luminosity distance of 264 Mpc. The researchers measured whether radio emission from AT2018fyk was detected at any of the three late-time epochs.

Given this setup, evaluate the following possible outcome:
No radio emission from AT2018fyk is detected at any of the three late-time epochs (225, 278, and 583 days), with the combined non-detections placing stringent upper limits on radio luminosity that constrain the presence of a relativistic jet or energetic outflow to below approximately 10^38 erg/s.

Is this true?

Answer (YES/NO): YES